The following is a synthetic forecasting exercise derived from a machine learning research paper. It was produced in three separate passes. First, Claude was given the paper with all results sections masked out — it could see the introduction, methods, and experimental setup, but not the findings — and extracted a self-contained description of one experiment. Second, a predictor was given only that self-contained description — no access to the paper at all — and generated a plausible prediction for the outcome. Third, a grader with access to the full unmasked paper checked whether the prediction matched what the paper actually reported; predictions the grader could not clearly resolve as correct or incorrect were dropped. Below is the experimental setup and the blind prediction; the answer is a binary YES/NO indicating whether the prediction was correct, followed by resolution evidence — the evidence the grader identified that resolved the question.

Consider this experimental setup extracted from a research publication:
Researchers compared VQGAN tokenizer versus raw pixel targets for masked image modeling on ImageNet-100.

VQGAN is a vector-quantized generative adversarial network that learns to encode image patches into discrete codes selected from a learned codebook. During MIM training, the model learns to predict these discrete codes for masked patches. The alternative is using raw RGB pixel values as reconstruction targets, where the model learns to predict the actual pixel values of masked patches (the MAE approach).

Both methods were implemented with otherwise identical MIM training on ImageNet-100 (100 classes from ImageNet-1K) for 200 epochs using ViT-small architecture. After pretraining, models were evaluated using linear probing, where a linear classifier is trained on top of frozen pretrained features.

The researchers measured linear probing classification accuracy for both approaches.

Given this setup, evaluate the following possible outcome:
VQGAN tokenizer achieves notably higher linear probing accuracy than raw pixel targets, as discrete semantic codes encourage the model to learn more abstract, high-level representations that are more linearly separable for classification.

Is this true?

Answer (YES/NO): NO